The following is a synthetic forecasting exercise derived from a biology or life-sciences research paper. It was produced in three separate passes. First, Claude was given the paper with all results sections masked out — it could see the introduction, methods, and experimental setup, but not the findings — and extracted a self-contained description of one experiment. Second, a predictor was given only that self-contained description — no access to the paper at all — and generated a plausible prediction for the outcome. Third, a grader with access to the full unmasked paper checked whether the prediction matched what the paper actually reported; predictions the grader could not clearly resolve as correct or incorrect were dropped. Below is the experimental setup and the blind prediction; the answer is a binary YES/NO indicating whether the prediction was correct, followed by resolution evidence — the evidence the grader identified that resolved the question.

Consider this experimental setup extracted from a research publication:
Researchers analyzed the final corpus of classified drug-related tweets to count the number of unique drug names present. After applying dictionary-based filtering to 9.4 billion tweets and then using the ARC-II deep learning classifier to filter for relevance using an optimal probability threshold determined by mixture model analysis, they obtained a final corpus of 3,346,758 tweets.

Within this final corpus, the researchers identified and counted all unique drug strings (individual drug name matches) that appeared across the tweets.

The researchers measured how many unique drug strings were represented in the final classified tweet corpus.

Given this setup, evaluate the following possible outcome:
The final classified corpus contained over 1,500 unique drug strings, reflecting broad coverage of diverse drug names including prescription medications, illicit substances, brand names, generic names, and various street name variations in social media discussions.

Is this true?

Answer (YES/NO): YES